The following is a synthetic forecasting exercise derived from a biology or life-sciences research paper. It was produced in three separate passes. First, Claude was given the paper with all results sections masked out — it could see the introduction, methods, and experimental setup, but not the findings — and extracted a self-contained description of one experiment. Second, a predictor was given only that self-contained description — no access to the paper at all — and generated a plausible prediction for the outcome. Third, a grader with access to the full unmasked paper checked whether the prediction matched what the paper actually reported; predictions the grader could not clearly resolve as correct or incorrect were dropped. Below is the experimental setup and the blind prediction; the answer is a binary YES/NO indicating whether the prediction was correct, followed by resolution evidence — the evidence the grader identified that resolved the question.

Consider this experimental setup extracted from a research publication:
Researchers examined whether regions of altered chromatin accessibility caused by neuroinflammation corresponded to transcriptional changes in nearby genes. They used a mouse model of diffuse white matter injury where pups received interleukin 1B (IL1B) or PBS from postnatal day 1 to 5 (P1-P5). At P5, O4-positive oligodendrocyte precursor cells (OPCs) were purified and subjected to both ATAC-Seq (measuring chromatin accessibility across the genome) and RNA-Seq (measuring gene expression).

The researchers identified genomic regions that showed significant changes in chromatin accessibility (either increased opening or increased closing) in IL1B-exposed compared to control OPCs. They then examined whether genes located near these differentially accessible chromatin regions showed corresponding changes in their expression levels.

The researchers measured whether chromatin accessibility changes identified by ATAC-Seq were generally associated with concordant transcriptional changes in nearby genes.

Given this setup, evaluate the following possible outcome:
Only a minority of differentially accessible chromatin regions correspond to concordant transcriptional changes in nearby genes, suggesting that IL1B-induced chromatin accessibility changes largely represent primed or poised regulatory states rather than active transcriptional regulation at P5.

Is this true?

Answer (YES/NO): YES